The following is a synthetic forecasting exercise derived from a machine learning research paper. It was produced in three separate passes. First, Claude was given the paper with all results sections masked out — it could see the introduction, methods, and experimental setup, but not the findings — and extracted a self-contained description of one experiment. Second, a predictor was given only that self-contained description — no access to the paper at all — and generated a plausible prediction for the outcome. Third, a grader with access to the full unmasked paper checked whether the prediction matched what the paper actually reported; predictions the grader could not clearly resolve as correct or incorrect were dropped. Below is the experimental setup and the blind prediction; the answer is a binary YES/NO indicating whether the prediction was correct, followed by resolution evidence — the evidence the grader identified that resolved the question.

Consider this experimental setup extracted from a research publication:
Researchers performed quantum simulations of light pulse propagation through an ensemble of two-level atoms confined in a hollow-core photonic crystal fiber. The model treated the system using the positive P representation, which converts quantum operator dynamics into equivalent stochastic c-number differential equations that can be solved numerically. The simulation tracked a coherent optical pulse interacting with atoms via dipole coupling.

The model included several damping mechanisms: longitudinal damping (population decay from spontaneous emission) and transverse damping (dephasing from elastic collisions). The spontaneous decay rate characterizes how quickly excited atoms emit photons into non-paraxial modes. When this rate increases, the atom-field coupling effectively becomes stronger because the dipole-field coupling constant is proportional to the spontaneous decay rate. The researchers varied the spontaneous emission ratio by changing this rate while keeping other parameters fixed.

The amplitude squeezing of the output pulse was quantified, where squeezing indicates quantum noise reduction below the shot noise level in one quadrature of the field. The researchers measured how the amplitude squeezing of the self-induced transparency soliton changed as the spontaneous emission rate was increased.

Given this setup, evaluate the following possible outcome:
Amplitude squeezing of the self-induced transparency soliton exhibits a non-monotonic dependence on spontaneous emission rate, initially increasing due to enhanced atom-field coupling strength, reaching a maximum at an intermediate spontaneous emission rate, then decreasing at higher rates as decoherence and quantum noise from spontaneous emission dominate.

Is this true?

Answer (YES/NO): NO